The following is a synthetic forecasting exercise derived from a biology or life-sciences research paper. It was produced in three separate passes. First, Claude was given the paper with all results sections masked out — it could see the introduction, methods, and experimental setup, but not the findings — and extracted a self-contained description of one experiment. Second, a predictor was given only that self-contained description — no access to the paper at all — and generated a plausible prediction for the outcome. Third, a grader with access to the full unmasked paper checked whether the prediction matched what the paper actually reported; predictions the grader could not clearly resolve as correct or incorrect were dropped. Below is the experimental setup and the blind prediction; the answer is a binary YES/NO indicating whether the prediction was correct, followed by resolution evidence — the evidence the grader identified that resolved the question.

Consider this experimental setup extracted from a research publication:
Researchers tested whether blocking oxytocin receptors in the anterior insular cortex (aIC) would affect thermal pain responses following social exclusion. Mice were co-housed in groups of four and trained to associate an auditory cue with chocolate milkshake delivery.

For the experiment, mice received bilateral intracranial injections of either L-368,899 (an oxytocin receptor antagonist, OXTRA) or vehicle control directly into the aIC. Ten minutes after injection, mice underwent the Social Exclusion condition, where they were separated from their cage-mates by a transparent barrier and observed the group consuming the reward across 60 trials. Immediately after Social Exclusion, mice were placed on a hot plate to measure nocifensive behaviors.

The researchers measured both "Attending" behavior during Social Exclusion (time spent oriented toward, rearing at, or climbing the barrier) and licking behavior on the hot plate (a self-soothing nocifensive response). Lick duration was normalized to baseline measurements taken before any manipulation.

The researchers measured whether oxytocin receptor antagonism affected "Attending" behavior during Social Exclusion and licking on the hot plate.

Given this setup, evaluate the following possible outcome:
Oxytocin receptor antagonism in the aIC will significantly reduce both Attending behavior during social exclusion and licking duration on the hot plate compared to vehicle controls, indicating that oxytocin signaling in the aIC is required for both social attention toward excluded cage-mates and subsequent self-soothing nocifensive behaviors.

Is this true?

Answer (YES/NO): NO